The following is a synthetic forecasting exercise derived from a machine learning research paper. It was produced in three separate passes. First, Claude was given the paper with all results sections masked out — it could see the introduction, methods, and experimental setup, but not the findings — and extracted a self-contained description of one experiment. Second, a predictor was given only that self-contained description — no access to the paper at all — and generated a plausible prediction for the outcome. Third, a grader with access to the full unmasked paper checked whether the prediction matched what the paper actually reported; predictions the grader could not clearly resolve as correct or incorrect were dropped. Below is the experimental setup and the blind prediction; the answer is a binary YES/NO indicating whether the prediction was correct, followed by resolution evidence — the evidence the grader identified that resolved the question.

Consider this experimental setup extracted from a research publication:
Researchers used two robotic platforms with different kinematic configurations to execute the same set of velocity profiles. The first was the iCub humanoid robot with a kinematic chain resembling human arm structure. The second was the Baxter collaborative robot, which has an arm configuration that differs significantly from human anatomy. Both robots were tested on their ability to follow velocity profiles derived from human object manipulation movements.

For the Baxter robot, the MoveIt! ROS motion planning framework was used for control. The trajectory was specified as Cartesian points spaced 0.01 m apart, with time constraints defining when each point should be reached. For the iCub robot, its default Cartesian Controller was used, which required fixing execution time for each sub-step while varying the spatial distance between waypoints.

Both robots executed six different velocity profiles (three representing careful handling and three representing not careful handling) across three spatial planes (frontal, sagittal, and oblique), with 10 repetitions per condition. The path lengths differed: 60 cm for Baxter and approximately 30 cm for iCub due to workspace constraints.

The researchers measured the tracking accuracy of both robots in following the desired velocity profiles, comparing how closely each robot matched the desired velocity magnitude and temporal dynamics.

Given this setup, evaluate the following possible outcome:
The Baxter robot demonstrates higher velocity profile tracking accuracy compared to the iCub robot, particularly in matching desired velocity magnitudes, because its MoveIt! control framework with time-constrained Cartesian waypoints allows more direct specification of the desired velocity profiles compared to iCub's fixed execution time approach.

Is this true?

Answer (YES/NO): NO